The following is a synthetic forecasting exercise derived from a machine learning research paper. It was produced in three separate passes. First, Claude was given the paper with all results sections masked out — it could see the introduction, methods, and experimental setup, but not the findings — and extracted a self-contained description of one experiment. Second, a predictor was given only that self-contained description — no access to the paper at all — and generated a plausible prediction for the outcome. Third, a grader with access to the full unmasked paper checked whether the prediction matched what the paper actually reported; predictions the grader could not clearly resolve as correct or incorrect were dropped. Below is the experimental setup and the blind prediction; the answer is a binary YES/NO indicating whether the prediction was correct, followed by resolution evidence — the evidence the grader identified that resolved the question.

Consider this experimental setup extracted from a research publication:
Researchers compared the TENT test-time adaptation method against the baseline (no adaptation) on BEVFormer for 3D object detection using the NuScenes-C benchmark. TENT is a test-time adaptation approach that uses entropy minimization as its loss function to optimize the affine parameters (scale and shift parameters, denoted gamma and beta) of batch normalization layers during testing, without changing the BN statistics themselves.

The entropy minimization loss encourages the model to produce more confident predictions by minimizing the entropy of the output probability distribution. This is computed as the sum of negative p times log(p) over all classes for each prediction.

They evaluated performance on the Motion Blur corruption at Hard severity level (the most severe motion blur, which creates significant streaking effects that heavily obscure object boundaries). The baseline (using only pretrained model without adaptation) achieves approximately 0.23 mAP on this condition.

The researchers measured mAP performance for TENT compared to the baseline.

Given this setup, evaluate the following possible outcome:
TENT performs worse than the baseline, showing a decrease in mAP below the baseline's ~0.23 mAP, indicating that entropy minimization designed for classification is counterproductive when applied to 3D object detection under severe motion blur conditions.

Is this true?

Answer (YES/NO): YES